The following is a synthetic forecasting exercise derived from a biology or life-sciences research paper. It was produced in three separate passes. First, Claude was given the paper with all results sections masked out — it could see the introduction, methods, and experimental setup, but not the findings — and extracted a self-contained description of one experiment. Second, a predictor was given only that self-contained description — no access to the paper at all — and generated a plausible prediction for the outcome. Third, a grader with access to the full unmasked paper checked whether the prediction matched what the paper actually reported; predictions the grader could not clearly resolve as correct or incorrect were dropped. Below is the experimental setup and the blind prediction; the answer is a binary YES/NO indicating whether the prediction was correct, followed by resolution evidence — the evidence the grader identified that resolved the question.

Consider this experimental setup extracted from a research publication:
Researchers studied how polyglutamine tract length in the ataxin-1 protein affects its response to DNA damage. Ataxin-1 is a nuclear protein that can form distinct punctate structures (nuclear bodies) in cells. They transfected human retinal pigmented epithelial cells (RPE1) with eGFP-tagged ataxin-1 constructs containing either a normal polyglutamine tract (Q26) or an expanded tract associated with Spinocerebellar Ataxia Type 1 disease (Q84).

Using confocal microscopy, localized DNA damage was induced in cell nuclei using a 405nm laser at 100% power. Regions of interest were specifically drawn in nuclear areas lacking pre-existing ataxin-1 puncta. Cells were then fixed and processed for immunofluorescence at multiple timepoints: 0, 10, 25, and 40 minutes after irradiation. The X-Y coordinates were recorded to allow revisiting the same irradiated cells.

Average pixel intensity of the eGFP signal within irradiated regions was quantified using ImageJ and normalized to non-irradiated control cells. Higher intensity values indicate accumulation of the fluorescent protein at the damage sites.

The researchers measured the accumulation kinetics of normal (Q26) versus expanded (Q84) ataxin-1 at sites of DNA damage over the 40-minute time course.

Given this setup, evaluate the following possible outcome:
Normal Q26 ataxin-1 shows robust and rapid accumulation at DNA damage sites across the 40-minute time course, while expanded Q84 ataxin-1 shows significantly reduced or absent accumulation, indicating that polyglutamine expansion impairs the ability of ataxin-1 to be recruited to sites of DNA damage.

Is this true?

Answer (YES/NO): NO